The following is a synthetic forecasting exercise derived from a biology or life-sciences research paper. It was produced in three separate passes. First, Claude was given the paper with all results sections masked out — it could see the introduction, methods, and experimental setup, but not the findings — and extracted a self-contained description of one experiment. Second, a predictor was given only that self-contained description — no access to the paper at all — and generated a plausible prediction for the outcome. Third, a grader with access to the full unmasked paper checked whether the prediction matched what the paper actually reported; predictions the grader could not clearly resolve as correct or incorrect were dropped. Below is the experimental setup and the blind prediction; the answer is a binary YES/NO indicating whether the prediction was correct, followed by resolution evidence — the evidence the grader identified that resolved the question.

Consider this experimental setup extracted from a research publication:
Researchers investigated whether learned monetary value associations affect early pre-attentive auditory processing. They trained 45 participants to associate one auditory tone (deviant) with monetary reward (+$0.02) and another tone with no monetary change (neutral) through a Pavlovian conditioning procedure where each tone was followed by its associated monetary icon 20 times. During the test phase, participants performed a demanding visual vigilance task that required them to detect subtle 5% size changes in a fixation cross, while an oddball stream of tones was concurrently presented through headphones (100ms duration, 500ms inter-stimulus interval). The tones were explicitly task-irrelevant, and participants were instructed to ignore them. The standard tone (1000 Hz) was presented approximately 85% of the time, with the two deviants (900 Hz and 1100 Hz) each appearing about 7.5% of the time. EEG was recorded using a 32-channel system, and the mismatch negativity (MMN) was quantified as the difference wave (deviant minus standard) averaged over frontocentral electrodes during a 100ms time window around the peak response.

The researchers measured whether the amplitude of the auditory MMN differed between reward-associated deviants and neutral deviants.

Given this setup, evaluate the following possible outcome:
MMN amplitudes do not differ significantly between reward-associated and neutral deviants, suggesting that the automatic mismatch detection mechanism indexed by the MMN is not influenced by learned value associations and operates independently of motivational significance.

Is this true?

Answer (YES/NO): YES